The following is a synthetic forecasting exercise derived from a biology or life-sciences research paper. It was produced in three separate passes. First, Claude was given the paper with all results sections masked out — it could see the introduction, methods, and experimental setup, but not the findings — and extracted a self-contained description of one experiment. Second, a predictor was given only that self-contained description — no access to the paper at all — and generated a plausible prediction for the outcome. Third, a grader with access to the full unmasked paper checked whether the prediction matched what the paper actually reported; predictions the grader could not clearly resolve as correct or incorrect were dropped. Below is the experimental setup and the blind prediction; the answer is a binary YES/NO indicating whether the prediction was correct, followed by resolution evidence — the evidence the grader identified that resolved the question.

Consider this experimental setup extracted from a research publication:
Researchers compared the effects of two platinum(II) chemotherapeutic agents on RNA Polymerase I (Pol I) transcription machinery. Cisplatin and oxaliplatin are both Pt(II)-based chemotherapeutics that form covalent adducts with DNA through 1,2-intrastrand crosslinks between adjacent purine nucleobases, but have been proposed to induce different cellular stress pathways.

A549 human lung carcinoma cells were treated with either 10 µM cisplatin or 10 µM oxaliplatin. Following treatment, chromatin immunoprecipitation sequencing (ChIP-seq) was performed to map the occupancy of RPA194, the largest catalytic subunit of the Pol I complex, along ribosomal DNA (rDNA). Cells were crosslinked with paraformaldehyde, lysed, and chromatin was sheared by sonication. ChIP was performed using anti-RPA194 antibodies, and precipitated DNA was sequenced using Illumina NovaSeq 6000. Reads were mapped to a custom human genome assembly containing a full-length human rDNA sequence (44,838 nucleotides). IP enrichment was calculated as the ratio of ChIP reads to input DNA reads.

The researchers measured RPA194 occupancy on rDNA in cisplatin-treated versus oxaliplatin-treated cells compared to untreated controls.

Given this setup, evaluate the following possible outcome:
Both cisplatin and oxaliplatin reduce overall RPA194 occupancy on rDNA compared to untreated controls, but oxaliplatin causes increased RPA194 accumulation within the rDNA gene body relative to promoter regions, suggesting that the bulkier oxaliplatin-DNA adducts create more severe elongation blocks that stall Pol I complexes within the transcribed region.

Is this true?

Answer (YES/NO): NO